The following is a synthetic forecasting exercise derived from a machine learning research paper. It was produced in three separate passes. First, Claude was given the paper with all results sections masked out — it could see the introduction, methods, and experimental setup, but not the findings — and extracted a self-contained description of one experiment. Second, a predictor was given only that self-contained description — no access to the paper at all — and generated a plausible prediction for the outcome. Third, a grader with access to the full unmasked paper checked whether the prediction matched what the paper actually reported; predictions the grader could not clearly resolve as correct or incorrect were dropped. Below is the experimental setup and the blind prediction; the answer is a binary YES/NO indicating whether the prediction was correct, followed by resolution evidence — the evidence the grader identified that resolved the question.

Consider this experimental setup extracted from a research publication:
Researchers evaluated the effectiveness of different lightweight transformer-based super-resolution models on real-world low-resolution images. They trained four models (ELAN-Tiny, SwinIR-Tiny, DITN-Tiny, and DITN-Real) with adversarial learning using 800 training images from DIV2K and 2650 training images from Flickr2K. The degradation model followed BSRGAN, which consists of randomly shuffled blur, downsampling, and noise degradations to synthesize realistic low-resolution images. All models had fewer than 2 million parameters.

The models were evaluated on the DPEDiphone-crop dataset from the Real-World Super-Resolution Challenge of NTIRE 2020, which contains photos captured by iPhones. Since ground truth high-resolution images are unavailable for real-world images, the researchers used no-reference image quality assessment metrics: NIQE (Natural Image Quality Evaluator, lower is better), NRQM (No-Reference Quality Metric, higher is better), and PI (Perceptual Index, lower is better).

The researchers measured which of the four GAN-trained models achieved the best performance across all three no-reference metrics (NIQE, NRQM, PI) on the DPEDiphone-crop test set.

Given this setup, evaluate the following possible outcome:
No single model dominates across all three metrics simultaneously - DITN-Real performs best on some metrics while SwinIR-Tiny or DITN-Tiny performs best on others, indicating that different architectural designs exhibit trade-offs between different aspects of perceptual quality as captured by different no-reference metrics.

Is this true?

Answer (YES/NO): NO